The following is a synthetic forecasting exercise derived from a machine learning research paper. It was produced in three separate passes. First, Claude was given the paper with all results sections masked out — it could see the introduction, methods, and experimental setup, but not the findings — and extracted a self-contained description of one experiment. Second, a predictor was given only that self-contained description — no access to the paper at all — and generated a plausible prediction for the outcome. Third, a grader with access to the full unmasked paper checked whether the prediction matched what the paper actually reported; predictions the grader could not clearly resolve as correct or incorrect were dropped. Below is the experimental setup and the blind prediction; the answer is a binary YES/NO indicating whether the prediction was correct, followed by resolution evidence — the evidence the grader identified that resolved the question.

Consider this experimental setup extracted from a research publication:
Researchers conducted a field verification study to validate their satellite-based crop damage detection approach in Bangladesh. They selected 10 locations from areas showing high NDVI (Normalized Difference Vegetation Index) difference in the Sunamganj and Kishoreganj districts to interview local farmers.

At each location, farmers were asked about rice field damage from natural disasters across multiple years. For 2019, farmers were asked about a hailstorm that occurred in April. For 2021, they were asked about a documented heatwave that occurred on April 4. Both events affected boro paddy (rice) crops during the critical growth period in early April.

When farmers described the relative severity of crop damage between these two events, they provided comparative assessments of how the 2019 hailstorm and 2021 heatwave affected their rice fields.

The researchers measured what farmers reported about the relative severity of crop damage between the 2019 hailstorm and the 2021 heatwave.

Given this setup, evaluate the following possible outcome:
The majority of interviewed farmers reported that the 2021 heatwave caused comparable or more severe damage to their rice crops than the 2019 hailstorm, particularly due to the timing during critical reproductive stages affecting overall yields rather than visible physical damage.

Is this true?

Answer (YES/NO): NO